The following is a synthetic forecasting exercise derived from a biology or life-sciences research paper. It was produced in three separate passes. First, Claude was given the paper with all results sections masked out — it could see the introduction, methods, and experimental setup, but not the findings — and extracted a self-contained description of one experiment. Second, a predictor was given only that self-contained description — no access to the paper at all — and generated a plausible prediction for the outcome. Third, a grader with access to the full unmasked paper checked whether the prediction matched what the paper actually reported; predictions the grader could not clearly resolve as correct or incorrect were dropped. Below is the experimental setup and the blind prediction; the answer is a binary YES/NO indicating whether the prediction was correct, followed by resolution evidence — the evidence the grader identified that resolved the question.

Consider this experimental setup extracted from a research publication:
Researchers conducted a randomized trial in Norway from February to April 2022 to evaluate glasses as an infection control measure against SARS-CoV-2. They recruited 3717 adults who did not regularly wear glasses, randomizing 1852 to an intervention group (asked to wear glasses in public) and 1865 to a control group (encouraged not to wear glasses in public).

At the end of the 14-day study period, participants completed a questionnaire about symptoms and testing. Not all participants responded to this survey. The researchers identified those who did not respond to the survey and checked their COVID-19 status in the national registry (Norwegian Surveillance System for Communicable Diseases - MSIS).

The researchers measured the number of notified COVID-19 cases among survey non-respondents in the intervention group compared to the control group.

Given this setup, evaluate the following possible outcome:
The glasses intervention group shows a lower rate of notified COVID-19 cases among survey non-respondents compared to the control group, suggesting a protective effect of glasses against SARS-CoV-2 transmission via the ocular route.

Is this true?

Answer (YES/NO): NO